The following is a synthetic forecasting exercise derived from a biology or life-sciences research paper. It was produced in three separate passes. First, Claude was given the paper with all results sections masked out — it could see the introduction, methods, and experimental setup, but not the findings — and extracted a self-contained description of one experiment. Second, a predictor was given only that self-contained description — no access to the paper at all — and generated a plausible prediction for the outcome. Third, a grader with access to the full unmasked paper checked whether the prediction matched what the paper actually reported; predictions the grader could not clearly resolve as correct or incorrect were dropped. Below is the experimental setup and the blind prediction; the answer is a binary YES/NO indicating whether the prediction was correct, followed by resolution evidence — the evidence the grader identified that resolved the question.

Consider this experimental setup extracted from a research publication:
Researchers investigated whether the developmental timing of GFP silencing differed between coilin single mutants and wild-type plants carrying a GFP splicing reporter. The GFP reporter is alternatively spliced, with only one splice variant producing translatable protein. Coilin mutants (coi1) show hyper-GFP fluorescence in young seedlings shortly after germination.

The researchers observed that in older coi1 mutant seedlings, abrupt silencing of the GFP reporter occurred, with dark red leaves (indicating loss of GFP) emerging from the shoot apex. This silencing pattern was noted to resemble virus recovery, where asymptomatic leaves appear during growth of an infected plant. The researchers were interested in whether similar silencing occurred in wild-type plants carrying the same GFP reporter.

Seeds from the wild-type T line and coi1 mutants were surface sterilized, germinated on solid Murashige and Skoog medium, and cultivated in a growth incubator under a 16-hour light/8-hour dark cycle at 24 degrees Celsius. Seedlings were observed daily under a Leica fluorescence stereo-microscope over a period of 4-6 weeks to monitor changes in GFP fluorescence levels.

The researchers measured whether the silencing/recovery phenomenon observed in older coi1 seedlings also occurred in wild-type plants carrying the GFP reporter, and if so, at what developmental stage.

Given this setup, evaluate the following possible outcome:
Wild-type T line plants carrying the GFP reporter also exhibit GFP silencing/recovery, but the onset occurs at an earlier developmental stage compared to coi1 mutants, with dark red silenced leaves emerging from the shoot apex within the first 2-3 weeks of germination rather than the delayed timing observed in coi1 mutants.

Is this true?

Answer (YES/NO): NO